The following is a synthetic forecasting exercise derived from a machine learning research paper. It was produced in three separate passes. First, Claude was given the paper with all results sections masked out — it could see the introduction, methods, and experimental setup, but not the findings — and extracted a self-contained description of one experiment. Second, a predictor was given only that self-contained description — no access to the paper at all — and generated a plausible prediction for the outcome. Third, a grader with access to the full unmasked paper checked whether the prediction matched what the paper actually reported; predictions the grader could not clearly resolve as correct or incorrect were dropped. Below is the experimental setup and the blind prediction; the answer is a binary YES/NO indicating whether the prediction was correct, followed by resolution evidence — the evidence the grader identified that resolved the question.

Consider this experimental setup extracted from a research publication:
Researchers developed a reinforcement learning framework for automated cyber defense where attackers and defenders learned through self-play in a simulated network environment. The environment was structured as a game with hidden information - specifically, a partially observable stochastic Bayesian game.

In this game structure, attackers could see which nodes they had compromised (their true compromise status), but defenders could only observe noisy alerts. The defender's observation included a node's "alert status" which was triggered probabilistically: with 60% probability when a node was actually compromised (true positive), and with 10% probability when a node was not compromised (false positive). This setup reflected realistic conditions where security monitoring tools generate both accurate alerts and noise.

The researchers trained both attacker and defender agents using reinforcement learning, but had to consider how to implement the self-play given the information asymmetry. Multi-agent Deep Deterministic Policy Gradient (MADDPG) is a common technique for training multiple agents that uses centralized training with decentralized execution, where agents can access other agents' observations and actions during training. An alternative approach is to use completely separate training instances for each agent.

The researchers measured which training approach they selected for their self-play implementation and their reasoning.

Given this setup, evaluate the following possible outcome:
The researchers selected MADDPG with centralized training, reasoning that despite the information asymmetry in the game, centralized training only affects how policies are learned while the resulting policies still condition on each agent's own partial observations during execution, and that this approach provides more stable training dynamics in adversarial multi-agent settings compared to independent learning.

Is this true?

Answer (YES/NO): NO